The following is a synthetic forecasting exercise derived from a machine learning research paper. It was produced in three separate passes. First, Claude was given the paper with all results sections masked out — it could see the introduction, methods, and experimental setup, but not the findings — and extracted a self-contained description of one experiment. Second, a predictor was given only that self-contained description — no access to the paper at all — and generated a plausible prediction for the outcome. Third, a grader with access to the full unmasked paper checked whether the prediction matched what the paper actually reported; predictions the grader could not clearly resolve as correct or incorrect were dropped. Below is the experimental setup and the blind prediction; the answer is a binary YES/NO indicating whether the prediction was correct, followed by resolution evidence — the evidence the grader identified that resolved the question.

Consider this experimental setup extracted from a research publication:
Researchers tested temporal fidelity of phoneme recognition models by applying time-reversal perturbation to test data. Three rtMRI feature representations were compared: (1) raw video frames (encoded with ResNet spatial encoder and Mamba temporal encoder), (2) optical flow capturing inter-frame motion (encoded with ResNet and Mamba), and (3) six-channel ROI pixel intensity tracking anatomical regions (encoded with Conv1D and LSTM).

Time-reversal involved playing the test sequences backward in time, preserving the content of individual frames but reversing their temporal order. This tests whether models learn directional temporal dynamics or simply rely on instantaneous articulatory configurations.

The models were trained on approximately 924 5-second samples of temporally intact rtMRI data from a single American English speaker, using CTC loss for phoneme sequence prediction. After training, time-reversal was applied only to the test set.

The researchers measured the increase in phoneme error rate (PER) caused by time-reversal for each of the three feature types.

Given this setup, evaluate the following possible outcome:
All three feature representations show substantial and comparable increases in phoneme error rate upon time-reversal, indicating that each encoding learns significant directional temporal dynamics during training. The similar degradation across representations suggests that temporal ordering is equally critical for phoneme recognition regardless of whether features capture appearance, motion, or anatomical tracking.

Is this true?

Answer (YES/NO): NO